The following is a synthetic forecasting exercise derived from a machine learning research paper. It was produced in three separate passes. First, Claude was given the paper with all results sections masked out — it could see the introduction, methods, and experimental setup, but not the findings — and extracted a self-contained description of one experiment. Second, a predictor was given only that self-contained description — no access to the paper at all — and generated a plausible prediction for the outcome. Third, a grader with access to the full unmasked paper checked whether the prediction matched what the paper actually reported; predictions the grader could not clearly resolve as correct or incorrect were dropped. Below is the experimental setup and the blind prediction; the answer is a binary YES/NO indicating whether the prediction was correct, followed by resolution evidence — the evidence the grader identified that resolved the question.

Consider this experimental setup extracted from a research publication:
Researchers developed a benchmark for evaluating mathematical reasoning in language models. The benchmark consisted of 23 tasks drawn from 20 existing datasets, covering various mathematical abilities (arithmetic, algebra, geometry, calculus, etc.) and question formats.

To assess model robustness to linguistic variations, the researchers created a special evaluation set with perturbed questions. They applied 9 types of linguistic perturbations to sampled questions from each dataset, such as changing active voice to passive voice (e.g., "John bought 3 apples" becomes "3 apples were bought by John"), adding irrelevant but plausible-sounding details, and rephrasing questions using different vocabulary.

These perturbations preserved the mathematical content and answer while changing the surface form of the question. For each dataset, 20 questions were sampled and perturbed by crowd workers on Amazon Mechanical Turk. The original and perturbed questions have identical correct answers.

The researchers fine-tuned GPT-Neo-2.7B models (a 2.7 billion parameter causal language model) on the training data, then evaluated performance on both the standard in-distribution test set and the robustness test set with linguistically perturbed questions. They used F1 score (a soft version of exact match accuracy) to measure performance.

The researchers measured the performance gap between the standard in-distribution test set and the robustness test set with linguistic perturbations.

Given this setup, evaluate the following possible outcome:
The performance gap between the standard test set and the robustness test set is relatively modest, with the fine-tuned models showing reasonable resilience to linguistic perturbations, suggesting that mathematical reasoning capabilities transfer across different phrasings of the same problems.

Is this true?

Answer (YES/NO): NO